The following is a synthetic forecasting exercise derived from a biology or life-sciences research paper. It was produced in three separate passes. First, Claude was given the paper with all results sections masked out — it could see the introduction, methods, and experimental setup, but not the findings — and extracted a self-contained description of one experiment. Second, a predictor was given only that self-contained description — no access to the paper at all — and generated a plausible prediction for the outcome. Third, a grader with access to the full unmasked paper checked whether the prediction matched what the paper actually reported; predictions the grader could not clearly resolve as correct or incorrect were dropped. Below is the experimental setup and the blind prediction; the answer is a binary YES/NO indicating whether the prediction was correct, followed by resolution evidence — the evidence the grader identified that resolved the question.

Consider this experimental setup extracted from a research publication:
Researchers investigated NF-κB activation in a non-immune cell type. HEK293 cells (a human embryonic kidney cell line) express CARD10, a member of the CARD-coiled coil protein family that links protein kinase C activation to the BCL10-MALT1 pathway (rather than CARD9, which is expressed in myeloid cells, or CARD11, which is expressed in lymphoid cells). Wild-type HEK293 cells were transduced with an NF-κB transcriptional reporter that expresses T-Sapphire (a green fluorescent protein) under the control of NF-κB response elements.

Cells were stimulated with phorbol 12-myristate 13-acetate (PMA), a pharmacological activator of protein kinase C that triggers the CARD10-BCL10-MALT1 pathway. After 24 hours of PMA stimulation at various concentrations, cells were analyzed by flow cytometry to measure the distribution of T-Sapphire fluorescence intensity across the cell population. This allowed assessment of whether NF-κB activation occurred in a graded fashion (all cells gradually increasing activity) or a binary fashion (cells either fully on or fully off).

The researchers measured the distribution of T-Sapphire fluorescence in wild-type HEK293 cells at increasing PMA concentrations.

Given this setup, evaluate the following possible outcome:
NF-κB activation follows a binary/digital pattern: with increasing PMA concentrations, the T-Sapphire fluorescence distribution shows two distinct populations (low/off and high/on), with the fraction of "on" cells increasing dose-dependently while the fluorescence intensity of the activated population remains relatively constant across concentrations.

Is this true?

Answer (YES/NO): YES